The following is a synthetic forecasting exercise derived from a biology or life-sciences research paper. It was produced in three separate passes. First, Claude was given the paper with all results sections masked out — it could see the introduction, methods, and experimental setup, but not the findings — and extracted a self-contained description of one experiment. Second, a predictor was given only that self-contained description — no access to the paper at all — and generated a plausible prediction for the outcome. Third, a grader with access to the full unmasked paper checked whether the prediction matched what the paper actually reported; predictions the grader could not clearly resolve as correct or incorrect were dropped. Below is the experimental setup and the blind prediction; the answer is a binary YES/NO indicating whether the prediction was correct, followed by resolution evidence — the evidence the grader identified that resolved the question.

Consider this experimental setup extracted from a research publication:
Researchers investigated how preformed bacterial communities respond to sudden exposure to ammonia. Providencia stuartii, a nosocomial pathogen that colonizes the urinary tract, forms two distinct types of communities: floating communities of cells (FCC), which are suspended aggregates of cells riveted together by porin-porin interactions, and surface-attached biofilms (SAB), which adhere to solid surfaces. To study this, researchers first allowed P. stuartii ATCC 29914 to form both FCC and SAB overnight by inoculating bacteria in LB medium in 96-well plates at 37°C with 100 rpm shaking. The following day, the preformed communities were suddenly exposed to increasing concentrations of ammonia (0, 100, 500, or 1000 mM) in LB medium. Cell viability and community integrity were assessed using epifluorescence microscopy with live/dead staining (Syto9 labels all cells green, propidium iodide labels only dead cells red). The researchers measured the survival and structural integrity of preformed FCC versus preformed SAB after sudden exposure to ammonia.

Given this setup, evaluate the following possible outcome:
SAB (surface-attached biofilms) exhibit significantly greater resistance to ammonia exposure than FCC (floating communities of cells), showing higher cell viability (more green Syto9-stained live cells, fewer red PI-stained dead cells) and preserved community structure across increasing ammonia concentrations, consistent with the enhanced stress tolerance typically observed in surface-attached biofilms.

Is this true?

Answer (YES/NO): NO